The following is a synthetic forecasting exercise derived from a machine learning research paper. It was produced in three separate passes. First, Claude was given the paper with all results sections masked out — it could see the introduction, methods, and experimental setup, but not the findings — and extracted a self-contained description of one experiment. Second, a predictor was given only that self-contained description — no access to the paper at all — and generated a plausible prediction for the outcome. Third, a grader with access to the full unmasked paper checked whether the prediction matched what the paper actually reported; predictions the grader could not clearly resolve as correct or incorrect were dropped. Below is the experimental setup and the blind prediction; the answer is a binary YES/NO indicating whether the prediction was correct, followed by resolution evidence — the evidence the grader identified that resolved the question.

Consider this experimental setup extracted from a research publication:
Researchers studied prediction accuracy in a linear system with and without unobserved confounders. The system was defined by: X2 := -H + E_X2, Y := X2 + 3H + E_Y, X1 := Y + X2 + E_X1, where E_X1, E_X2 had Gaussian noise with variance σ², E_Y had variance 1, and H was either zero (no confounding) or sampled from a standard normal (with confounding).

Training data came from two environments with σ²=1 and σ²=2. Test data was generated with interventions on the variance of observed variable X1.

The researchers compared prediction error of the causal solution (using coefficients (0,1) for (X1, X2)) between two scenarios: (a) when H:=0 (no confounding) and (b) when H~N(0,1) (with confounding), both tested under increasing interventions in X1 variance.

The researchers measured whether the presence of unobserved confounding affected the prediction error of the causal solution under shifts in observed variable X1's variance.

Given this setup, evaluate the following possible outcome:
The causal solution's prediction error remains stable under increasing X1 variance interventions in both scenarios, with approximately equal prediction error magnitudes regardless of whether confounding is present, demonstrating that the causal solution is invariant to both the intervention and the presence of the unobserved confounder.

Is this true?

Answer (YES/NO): NO